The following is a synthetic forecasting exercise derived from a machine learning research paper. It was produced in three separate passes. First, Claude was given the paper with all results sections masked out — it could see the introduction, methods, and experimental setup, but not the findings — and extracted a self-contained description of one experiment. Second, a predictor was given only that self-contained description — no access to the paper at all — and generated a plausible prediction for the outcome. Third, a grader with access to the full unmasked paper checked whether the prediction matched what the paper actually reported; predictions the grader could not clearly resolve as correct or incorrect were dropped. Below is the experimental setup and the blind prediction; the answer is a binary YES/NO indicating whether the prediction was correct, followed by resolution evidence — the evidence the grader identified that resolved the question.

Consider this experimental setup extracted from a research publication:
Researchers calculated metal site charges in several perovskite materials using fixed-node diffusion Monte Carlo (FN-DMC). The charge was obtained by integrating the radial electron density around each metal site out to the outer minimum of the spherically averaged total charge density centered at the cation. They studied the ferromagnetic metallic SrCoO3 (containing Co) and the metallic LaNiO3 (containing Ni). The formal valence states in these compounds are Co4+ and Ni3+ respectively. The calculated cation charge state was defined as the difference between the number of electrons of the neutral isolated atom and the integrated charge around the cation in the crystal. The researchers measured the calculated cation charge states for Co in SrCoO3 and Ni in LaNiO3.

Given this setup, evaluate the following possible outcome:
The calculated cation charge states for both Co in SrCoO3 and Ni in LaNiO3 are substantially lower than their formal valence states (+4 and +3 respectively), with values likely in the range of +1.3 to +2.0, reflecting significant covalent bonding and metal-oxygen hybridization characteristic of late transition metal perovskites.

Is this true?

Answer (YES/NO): NO